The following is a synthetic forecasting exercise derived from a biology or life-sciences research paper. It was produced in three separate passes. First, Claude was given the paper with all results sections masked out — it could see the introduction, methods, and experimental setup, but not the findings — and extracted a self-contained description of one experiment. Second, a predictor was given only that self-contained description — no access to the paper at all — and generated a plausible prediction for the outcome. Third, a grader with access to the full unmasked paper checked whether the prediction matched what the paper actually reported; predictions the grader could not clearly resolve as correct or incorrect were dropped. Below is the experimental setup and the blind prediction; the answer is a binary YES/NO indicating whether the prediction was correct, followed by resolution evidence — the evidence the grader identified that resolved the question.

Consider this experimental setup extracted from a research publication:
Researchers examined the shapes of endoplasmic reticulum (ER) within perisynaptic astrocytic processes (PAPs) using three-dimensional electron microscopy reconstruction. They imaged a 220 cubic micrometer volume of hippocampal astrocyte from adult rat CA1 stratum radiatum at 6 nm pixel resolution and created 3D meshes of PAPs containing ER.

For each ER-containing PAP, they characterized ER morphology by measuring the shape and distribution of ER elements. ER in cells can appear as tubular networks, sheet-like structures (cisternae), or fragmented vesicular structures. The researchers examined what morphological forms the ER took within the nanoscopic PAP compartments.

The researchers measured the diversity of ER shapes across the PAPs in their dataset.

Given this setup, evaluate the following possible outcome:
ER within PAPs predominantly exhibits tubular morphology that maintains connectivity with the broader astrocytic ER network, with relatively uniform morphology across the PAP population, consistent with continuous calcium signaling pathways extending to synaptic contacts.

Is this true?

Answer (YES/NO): NO